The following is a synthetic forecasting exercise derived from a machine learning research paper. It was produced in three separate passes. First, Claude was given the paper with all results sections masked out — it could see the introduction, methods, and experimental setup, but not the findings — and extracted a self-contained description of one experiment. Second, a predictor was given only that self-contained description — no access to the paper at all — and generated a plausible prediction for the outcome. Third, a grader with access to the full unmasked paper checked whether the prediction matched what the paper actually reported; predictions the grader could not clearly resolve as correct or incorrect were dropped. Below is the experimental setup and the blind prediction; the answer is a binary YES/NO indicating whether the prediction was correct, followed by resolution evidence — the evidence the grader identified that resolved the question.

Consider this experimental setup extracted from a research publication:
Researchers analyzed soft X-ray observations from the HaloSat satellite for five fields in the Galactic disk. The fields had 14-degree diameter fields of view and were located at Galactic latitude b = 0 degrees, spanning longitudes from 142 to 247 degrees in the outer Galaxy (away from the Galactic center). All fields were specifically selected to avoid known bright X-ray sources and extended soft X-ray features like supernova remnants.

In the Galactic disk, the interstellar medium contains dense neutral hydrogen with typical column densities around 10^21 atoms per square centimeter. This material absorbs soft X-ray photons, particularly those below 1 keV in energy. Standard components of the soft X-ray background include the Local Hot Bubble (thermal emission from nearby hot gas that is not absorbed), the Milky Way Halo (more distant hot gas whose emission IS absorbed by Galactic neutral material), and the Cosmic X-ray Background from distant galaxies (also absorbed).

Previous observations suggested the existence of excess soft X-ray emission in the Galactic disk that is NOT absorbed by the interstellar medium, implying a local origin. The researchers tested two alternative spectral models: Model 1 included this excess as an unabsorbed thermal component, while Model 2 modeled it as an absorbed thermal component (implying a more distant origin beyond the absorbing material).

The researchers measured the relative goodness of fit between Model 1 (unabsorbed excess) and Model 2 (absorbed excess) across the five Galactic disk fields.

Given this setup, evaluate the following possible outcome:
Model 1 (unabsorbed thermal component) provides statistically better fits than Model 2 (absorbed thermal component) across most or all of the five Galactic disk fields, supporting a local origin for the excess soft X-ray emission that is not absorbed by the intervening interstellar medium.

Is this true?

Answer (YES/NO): NO